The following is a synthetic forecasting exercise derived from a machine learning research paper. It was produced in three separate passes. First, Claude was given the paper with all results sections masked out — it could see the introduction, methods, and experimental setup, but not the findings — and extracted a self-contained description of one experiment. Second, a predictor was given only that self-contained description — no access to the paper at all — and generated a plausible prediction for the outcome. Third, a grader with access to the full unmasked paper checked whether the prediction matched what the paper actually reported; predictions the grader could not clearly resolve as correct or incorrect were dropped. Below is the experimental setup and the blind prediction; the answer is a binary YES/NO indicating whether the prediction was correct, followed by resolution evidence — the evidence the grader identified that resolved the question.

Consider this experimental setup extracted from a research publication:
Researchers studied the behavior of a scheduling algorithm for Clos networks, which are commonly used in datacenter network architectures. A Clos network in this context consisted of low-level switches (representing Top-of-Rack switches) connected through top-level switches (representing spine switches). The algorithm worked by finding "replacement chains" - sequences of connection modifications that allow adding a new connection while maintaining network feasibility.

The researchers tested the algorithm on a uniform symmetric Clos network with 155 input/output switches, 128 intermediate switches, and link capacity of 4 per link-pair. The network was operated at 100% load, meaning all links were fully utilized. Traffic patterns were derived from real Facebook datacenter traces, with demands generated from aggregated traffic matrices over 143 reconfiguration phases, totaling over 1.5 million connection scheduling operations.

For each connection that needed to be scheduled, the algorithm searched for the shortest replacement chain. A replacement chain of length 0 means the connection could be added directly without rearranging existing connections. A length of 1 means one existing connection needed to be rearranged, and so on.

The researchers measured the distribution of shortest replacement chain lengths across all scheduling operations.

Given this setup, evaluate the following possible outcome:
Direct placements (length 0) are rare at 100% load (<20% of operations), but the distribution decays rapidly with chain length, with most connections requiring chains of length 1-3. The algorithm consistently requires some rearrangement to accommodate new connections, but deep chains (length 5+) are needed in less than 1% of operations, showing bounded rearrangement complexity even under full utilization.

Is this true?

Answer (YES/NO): NO